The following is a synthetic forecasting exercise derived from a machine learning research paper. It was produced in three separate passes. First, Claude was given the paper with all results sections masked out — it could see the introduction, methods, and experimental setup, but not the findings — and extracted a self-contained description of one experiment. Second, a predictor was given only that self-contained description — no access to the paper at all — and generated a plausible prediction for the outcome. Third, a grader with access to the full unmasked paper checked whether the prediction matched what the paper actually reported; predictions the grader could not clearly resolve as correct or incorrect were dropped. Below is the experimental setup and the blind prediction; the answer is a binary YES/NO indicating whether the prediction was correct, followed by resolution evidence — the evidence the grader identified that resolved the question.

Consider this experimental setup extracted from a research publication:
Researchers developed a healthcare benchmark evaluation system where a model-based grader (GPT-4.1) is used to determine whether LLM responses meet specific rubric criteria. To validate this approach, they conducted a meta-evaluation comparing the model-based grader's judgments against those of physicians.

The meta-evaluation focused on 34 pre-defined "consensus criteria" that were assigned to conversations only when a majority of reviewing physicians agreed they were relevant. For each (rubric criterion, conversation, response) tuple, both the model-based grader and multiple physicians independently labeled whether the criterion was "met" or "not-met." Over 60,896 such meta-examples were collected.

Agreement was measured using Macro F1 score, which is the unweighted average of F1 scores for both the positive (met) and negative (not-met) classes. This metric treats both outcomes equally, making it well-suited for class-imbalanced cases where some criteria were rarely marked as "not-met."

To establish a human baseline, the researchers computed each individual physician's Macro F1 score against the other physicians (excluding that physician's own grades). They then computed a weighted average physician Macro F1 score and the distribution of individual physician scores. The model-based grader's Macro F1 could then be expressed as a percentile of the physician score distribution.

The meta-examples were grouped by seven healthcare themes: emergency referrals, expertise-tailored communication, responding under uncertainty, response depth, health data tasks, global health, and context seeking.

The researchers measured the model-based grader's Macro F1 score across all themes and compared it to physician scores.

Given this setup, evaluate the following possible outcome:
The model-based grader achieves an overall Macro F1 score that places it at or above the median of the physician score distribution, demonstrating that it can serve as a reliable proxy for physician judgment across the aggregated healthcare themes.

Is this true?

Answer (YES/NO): YES